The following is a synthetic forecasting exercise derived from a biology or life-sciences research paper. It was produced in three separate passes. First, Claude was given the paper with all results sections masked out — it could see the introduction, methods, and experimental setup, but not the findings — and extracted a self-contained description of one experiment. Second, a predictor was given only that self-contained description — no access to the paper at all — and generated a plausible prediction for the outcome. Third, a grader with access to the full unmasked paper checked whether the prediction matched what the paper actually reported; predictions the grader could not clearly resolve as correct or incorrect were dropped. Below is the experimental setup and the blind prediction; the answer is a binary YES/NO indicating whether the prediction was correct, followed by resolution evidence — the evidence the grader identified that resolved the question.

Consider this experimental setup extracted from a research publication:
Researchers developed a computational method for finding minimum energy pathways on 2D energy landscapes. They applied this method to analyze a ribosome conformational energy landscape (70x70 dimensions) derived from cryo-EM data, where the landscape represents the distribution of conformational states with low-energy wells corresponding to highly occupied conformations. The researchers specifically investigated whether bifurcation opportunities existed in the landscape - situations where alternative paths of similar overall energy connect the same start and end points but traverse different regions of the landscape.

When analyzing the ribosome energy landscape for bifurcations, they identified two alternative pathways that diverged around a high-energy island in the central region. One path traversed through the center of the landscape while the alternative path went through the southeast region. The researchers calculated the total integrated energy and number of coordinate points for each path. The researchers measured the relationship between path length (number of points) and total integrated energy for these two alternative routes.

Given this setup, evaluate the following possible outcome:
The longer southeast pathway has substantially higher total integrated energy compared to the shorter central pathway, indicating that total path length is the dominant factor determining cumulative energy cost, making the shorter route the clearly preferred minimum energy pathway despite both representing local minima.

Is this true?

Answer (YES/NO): NO